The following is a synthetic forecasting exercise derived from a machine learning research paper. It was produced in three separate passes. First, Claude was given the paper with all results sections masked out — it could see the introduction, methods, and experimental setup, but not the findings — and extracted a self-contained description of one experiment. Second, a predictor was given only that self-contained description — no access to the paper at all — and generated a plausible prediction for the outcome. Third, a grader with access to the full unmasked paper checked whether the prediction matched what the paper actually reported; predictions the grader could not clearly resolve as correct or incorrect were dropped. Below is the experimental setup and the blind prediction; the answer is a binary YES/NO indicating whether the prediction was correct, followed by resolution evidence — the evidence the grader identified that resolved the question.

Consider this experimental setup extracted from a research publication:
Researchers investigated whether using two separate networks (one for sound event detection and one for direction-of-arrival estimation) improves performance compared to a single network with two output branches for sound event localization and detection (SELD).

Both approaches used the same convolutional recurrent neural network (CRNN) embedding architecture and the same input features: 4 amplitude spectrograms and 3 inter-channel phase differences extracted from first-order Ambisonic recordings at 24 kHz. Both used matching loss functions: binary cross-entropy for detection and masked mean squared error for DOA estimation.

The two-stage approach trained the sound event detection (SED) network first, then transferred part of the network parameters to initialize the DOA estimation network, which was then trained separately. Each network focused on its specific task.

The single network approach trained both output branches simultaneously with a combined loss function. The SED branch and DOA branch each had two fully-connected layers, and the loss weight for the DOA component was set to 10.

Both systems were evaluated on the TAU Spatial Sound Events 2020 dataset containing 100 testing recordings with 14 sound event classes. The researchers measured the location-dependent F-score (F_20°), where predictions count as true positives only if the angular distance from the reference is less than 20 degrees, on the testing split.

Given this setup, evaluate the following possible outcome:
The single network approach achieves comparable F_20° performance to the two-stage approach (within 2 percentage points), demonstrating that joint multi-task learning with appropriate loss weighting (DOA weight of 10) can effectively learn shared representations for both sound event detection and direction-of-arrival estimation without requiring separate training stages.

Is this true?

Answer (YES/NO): NO